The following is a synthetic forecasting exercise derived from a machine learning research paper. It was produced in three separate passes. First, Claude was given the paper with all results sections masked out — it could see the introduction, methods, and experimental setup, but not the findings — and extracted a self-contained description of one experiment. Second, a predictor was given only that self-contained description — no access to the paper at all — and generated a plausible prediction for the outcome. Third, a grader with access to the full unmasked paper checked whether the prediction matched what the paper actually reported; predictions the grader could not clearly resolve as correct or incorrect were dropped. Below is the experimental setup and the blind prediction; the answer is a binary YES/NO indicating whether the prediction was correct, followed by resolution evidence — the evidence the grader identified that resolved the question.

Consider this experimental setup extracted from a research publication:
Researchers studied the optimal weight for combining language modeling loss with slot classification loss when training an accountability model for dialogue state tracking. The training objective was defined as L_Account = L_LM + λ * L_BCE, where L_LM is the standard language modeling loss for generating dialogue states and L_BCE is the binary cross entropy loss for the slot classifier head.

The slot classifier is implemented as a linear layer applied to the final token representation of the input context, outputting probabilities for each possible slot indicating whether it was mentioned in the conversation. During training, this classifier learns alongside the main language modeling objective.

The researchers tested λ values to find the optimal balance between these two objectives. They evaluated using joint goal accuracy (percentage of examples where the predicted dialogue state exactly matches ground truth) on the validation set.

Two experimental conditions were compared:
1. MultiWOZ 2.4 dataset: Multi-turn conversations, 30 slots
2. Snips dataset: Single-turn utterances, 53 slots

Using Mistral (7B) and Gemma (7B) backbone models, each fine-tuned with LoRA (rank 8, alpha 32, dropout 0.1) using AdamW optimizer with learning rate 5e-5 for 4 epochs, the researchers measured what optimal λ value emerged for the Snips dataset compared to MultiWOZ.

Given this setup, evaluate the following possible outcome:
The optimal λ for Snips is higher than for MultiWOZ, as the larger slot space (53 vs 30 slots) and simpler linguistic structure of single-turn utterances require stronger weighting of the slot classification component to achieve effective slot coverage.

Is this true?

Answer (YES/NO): NO